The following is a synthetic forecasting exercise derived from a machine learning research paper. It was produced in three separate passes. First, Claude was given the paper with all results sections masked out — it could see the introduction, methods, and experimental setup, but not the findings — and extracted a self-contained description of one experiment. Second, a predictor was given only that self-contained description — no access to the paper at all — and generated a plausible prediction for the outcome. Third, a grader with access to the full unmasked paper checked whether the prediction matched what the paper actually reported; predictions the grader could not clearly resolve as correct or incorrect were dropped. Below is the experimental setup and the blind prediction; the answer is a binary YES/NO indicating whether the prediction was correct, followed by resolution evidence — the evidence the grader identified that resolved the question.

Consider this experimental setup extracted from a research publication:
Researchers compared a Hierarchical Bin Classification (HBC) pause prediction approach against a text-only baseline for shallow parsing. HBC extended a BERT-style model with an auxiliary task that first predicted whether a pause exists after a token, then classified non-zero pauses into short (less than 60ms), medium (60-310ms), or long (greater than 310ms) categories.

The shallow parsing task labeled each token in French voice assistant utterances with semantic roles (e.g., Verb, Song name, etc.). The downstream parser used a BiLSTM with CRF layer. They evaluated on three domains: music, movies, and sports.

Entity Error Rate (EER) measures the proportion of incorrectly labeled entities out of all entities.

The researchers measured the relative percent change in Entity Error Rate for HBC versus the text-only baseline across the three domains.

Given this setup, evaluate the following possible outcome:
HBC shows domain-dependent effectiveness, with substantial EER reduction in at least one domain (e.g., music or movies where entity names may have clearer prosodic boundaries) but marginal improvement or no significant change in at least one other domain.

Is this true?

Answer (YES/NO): NO